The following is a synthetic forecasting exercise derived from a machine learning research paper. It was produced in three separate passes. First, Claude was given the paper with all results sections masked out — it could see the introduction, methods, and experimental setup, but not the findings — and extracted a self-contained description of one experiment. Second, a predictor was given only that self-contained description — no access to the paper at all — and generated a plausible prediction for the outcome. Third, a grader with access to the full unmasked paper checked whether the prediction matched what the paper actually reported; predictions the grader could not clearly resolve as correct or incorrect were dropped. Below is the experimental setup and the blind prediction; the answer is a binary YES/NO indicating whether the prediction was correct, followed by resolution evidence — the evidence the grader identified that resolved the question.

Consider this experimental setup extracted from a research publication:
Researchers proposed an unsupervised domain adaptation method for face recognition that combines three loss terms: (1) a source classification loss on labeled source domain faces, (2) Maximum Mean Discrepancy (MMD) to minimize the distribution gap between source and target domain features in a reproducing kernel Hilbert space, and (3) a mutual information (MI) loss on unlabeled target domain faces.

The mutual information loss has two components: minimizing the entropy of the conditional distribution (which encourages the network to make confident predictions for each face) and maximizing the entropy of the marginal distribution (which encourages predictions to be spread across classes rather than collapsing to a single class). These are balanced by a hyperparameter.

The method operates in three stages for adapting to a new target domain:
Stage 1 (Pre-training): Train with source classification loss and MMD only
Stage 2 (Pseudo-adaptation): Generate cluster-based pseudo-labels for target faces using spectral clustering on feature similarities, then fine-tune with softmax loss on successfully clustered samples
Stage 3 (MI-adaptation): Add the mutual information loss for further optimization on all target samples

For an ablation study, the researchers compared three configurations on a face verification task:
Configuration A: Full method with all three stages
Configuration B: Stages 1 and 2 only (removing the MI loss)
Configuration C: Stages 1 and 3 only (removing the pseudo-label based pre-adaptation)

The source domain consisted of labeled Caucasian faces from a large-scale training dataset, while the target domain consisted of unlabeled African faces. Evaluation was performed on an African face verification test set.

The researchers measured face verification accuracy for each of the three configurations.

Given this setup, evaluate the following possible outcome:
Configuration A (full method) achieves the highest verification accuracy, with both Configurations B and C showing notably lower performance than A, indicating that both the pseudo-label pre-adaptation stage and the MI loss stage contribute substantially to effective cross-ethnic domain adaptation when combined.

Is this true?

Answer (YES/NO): NO